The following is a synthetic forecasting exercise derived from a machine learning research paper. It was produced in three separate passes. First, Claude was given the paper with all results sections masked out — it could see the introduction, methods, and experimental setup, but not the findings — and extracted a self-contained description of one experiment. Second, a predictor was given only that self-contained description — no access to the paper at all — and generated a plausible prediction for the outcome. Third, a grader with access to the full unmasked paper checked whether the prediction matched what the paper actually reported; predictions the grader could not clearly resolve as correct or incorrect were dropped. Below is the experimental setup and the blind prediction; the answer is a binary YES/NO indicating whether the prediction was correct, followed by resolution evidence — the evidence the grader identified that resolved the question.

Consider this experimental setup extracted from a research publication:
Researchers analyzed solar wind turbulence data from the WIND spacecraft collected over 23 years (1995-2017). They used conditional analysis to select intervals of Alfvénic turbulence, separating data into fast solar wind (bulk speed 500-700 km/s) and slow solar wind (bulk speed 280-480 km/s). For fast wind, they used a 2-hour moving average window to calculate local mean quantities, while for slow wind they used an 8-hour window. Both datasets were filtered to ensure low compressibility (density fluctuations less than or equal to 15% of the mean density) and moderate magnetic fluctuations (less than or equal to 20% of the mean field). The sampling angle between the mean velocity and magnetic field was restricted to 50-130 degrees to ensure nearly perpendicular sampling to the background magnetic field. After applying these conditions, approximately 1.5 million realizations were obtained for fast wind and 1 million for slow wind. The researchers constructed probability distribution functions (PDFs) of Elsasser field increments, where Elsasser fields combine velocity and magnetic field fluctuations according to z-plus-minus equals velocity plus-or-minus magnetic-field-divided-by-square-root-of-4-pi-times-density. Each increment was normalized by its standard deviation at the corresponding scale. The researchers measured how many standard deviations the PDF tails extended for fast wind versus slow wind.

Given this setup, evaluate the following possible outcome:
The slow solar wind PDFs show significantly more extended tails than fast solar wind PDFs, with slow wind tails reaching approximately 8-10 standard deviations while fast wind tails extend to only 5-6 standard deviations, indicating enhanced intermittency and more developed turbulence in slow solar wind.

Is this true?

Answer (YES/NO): NO